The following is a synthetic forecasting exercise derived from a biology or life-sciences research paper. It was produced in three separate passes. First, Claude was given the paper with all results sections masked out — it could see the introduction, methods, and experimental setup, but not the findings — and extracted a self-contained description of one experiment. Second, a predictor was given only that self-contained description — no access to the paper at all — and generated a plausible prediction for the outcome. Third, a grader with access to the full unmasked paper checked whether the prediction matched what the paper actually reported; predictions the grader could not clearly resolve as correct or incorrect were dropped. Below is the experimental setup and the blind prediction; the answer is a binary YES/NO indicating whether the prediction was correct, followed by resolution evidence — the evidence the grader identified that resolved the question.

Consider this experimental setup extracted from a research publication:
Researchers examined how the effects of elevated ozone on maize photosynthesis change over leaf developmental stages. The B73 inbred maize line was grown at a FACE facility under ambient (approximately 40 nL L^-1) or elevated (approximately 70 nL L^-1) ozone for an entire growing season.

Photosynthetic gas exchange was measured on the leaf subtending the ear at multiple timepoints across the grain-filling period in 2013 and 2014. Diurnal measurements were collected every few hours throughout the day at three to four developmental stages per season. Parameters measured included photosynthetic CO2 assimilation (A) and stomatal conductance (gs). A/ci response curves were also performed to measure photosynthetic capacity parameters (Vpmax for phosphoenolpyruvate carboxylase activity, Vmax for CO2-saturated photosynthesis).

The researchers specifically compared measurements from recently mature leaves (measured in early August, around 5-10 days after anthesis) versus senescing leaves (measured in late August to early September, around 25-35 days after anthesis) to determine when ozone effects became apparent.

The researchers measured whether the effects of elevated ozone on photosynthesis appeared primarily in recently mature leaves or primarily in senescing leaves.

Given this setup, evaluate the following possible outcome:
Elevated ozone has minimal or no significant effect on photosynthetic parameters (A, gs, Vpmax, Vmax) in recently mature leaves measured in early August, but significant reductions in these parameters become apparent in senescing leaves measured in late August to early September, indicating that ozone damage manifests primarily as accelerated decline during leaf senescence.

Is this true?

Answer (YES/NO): YES